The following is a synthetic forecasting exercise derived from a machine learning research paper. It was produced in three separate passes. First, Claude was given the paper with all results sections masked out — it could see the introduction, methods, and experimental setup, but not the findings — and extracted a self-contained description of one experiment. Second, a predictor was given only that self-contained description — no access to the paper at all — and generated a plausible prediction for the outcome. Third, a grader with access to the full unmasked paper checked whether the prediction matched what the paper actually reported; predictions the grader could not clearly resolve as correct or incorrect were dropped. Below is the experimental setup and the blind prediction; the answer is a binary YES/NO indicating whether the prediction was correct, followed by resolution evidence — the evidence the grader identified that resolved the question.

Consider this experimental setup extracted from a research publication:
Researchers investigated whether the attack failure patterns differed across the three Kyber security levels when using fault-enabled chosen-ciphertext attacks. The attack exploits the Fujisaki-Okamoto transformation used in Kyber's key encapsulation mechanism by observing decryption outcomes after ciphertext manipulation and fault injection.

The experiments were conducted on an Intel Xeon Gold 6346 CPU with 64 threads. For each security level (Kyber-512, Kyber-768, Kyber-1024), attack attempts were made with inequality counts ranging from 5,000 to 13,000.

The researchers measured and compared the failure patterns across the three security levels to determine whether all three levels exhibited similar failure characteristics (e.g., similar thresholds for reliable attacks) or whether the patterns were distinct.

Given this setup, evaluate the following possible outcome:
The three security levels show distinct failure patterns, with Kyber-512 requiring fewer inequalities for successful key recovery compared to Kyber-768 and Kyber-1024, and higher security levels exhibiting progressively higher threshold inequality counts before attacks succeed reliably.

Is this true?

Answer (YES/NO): YES